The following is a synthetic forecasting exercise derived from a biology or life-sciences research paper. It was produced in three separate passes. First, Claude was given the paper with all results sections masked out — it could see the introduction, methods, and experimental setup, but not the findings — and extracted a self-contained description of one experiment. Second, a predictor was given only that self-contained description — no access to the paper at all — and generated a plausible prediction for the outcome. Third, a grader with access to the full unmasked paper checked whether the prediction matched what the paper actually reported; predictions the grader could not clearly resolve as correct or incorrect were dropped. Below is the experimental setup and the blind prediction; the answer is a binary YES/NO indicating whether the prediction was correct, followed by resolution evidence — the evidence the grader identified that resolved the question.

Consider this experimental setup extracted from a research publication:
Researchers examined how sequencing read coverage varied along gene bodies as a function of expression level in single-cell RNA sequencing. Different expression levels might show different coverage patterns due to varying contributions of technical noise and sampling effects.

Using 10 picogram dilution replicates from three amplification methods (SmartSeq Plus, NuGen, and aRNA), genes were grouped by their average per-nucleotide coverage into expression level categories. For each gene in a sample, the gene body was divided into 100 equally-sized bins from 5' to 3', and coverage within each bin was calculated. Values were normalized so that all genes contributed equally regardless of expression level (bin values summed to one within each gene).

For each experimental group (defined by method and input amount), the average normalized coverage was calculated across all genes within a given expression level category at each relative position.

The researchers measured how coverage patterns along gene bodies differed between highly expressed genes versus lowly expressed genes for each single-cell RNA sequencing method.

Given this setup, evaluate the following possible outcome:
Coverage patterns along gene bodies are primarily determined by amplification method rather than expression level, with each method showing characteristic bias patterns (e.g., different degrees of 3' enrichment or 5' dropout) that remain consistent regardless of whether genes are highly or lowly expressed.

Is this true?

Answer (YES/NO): NO